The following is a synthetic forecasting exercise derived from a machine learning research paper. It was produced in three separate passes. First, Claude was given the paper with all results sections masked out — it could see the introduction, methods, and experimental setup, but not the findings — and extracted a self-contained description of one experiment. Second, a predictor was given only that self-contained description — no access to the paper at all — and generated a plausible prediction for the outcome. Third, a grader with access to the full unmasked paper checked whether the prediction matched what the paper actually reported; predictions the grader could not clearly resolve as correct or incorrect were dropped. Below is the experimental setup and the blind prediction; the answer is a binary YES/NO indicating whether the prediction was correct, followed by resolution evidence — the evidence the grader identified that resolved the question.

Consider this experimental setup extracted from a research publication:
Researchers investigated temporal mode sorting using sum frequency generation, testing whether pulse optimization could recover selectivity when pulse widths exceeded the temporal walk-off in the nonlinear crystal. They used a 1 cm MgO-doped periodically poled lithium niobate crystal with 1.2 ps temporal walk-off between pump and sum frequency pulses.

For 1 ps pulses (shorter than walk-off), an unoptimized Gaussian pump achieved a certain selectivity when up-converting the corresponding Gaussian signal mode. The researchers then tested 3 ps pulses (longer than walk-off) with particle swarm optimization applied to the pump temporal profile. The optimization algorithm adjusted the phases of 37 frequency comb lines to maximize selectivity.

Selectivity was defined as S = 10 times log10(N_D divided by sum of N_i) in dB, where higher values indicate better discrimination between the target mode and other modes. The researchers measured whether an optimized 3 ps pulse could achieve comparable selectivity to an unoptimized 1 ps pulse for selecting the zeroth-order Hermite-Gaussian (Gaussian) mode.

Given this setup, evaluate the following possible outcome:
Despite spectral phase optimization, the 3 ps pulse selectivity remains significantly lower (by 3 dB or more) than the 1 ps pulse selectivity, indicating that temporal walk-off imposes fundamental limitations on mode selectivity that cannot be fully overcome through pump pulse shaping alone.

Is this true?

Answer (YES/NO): NO